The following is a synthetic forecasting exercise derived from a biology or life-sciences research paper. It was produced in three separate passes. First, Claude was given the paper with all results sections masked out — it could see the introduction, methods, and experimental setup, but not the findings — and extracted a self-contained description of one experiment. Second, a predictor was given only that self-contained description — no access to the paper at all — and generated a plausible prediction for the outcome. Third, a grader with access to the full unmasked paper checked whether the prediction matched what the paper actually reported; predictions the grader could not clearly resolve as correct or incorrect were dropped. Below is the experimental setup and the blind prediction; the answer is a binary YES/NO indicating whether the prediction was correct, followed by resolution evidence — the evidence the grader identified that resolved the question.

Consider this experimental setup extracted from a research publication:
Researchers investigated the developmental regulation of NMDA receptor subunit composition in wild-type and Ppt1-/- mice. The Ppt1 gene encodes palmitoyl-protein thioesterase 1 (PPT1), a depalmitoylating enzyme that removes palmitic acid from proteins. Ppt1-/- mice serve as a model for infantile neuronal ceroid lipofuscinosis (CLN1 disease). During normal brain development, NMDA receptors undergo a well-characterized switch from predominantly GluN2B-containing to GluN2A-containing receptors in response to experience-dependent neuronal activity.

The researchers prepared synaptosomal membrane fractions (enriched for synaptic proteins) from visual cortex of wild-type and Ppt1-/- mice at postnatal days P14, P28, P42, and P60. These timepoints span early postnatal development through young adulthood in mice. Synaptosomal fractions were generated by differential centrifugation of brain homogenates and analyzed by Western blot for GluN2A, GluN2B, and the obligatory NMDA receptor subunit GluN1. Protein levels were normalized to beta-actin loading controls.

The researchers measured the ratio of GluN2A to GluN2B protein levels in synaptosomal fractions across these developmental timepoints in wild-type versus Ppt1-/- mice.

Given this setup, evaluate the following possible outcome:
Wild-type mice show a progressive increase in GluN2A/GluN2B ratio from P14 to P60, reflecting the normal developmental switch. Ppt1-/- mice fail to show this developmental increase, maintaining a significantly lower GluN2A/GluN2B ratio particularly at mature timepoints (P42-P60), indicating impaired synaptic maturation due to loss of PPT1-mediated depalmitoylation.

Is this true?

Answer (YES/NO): YES